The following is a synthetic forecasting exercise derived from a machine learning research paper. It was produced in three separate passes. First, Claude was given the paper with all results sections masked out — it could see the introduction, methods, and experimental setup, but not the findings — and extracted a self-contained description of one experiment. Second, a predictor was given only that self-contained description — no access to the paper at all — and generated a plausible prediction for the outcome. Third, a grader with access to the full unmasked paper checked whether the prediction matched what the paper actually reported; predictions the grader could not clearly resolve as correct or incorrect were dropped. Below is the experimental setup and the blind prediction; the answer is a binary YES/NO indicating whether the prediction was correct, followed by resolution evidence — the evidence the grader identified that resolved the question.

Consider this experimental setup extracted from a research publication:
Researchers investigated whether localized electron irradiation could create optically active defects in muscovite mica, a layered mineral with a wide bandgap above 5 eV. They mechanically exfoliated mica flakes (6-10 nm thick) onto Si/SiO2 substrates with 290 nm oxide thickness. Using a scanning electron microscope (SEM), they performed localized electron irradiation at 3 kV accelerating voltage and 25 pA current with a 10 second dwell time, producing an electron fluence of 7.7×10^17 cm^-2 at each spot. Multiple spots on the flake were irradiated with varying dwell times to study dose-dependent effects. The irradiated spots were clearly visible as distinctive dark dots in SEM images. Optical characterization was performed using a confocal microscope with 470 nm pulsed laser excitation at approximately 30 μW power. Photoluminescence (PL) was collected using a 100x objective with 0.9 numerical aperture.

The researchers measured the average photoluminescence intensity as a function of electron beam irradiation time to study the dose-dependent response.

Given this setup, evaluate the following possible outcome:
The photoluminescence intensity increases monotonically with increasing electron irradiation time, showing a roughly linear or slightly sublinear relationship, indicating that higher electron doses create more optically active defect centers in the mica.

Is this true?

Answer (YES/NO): NO